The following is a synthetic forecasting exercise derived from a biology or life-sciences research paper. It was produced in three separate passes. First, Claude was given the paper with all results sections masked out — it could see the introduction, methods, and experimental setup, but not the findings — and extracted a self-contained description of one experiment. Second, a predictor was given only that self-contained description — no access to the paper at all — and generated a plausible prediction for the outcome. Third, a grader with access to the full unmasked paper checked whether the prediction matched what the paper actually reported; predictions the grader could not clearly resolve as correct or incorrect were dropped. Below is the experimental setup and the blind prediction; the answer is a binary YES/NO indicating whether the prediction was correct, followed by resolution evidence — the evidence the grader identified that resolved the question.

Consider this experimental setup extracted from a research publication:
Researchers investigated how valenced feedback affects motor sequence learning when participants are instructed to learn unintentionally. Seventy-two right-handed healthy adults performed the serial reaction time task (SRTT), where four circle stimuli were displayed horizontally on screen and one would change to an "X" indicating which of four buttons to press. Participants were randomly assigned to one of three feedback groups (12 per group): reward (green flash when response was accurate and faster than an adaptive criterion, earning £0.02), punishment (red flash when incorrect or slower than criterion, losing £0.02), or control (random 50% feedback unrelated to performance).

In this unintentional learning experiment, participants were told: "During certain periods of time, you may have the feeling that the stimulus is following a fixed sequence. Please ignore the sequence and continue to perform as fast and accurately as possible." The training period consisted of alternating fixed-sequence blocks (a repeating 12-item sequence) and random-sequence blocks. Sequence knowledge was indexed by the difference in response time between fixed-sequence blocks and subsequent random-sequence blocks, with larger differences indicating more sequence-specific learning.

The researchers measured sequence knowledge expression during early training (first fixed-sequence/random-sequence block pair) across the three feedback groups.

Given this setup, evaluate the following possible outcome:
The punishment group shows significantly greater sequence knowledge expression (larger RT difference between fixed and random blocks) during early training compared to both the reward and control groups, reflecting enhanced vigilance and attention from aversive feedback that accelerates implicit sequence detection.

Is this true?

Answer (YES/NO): YES